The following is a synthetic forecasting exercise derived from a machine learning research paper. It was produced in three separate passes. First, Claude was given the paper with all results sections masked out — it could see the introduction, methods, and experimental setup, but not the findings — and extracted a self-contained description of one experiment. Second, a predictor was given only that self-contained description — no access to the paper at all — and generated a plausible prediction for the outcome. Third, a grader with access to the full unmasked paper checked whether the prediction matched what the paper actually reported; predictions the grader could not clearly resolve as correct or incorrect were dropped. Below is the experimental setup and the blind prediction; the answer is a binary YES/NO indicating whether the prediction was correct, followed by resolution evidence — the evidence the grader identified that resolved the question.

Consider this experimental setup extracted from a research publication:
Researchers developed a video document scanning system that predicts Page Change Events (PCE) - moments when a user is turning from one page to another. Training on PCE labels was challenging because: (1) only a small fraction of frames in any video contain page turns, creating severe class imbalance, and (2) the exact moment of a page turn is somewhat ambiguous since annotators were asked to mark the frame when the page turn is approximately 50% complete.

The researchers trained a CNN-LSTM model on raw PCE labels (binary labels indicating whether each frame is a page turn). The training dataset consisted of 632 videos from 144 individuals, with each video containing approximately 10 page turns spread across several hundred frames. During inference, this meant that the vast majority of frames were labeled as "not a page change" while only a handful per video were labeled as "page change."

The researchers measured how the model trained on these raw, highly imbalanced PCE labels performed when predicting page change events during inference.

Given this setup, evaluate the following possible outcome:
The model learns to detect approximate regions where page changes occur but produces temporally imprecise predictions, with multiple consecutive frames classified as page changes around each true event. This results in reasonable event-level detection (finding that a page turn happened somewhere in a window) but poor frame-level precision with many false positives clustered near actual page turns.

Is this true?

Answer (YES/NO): NO